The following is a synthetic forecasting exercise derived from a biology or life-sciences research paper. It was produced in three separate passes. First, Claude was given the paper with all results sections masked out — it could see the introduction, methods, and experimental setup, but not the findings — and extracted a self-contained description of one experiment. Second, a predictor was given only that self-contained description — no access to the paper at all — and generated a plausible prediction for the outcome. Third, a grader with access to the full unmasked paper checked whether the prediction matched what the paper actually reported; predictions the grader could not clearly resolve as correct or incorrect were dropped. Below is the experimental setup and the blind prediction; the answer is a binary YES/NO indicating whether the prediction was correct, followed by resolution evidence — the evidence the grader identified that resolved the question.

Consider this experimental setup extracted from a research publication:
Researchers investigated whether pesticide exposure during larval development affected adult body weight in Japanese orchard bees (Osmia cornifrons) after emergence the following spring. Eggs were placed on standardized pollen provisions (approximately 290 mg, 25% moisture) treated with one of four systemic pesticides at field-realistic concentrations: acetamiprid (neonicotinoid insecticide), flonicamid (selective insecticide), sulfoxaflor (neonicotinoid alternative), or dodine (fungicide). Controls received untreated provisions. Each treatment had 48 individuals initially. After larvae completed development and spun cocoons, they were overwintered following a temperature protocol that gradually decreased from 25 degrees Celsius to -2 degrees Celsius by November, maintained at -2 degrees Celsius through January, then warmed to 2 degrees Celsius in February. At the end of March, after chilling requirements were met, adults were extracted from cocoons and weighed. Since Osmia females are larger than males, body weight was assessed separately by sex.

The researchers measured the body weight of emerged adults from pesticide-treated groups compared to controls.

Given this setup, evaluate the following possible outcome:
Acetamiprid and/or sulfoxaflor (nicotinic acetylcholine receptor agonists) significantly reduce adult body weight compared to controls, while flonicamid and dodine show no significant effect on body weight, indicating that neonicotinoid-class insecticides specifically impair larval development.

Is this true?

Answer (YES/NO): NO